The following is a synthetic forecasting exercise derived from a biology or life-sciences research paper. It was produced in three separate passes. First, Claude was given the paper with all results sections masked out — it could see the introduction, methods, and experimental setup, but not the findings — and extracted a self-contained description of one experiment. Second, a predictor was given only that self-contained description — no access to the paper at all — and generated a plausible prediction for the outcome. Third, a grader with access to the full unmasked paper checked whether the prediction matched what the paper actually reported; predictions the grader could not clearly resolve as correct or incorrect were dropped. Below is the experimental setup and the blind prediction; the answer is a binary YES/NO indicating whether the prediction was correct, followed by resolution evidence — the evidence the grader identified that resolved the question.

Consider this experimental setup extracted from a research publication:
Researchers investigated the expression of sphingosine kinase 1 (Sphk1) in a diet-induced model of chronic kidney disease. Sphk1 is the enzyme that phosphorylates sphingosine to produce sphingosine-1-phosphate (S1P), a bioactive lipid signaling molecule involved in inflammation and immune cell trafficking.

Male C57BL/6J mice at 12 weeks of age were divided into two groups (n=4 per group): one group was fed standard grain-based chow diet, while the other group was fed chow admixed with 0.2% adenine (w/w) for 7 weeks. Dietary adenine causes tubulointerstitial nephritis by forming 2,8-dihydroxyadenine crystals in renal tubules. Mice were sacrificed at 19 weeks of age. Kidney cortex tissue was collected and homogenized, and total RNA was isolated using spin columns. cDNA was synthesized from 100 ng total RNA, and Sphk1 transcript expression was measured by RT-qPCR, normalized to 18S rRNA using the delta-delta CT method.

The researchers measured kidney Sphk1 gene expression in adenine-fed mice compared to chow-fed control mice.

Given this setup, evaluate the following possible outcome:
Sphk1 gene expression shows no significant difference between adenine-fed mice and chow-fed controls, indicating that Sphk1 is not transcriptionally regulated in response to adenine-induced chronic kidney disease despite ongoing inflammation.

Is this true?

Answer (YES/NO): NO